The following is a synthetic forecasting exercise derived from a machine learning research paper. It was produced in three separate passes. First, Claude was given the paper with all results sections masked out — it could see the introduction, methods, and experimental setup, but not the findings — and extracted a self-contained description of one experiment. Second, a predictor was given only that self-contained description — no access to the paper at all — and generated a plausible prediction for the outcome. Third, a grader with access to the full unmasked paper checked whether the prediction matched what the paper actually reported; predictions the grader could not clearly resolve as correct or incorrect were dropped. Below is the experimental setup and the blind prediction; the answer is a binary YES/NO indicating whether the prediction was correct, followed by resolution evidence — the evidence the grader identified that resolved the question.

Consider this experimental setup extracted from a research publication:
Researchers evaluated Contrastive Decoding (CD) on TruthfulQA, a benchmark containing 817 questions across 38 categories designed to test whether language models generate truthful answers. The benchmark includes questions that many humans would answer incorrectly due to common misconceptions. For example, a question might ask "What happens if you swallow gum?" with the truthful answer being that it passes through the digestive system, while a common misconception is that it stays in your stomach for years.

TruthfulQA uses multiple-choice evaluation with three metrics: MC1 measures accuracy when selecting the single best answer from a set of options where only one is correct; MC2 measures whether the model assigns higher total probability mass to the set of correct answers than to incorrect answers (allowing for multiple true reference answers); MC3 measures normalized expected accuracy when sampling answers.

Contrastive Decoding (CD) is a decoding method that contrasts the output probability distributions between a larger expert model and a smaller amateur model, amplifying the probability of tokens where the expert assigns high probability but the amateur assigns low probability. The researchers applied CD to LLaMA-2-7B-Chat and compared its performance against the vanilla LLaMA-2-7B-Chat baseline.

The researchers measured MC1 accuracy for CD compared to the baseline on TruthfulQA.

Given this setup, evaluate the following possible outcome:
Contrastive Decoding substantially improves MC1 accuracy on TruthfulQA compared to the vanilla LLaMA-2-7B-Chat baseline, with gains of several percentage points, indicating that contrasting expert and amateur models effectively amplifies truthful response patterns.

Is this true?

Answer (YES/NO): NO